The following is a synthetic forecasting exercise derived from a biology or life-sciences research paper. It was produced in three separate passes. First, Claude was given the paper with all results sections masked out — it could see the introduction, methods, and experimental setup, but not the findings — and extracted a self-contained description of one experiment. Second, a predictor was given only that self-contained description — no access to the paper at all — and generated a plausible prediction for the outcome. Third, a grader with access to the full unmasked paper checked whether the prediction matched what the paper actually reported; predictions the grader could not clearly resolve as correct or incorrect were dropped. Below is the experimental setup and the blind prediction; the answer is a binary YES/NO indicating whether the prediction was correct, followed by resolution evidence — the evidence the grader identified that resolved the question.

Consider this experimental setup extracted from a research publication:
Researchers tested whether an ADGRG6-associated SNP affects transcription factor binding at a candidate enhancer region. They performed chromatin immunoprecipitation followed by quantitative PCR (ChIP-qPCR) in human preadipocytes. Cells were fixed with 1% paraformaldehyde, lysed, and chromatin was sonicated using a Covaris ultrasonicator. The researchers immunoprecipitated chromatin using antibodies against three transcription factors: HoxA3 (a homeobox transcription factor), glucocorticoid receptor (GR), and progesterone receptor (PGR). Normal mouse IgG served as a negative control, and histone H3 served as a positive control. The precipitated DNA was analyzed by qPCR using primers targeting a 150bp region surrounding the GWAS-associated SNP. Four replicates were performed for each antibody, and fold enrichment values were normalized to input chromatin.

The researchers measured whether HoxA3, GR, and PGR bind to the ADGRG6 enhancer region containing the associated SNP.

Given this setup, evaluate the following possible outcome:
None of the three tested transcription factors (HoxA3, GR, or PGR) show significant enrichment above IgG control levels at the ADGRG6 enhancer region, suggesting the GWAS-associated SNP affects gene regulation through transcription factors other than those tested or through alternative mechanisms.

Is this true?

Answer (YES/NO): NO